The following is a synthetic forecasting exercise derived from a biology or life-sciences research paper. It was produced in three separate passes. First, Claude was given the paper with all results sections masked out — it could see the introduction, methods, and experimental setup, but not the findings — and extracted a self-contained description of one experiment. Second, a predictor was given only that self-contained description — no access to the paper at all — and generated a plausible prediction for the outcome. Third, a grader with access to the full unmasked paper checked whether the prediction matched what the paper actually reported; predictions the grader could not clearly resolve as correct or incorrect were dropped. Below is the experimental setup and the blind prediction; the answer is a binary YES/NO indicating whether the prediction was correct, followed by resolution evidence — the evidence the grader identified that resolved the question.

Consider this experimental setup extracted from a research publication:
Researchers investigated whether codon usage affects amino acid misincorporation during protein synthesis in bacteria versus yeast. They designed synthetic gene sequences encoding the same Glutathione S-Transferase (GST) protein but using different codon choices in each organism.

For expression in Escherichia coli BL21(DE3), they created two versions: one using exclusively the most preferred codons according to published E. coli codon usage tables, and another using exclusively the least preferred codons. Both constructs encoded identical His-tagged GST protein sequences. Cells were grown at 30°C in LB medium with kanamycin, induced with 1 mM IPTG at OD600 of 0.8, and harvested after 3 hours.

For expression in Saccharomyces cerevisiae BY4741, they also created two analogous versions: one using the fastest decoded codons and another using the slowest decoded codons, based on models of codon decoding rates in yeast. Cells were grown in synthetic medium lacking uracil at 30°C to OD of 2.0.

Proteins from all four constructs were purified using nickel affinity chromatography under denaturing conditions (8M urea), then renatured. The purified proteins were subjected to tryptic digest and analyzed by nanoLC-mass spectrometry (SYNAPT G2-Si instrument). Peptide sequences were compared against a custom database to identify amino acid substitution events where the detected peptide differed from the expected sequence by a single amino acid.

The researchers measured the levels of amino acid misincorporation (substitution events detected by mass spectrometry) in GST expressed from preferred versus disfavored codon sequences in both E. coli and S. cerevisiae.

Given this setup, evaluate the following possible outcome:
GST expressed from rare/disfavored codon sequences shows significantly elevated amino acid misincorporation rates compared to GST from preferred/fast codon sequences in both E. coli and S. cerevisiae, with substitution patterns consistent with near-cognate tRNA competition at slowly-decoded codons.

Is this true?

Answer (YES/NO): NO